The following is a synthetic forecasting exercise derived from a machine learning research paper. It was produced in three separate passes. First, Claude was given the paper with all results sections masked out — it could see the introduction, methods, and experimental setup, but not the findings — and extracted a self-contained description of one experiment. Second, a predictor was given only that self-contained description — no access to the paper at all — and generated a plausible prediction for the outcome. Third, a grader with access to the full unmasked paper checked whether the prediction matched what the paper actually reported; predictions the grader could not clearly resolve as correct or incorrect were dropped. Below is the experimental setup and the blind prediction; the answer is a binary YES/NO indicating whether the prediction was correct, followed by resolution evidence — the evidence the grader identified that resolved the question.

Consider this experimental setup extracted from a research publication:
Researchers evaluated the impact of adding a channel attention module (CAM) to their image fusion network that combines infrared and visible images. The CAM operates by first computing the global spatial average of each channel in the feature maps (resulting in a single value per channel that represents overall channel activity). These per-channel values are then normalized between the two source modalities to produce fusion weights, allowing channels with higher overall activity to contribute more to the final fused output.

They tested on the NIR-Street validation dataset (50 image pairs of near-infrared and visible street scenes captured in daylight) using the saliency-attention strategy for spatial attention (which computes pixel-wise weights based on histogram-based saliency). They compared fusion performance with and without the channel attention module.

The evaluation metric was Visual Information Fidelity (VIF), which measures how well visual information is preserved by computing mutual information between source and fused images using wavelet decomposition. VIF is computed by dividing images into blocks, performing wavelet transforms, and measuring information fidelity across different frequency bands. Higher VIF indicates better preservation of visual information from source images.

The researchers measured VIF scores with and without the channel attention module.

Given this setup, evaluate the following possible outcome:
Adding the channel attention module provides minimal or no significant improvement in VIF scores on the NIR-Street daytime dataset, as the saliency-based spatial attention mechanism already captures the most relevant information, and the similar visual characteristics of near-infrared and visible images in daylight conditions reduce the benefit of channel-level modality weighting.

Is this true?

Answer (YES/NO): NO